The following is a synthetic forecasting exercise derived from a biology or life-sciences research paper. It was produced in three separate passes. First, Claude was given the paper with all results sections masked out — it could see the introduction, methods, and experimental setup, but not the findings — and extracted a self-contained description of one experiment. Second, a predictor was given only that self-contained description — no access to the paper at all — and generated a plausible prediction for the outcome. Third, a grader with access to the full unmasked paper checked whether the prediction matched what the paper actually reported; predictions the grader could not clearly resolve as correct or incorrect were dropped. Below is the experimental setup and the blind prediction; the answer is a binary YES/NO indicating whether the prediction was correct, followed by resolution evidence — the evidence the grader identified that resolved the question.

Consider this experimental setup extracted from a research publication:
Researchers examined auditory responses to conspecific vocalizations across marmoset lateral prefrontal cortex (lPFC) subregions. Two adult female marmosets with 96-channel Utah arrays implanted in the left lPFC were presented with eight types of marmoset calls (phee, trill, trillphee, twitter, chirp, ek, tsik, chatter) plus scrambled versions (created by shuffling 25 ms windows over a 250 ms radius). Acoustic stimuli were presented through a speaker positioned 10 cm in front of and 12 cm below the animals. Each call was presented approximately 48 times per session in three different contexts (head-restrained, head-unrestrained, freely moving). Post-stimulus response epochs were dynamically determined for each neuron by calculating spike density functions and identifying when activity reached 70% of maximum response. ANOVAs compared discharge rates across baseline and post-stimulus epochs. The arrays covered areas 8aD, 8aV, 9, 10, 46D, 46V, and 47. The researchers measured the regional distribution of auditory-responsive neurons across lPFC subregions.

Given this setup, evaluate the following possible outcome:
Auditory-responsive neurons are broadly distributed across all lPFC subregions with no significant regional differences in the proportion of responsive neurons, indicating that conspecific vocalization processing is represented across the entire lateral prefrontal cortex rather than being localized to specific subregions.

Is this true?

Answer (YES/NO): NO